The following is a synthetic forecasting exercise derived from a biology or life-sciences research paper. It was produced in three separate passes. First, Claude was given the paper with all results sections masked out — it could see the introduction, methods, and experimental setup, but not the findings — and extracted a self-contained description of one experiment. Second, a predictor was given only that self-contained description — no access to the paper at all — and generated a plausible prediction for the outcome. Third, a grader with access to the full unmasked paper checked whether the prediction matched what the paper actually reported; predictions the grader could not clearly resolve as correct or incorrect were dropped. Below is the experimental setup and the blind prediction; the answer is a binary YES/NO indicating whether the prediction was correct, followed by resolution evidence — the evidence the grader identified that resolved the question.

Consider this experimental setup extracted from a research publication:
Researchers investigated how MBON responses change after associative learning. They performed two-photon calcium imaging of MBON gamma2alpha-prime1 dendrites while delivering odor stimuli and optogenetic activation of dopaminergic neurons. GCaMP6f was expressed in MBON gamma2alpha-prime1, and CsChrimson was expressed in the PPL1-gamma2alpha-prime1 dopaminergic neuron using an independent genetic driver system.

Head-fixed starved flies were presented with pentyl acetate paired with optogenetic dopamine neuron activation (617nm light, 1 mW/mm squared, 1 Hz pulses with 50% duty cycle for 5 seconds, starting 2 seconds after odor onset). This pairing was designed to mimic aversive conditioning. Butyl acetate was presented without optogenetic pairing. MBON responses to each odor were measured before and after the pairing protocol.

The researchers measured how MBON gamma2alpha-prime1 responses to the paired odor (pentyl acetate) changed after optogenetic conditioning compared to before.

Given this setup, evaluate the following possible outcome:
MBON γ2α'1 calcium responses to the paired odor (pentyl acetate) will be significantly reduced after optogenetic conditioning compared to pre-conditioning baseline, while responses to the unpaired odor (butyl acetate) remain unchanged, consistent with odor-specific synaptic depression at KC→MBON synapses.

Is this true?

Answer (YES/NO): NO